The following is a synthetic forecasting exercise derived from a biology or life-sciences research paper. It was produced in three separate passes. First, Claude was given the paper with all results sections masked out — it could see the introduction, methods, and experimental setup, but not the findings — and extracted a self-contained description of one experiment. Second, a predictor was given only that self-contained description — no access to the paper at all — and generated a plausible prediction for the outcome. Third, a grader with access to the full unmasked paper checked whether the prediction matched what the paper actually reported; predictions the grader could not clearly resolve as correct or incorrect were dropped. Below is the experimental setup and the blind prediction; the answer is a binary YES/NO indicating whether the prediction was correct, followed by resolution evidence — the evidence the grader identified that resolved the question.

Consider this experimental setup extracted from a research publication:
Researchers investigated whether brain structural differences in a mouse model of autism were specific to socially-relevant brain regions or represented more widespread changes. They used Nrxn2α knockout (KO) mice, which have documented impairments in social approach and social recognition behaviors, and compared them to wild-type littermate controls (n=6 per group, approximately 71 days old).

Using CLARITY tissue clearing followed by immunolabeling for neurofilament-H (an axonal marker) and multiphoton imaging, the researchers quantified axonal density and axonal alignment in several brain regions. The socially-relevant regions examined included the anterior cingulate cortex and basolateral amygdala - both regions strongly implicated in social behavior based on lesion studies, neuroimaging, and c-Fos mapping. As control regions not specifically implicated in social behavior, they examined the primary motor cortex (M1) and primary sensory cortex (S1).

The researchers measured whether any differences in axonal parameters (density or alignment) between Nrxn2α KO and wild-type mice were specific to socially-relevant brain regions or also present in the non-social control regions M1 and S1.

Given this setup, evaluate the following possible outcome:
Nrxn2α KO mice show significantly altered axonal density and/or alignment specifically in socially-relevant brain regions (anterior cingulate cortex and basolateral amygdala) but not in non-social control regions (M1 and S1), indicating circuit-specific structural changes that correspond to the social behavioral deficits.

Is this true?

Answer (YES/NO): NO